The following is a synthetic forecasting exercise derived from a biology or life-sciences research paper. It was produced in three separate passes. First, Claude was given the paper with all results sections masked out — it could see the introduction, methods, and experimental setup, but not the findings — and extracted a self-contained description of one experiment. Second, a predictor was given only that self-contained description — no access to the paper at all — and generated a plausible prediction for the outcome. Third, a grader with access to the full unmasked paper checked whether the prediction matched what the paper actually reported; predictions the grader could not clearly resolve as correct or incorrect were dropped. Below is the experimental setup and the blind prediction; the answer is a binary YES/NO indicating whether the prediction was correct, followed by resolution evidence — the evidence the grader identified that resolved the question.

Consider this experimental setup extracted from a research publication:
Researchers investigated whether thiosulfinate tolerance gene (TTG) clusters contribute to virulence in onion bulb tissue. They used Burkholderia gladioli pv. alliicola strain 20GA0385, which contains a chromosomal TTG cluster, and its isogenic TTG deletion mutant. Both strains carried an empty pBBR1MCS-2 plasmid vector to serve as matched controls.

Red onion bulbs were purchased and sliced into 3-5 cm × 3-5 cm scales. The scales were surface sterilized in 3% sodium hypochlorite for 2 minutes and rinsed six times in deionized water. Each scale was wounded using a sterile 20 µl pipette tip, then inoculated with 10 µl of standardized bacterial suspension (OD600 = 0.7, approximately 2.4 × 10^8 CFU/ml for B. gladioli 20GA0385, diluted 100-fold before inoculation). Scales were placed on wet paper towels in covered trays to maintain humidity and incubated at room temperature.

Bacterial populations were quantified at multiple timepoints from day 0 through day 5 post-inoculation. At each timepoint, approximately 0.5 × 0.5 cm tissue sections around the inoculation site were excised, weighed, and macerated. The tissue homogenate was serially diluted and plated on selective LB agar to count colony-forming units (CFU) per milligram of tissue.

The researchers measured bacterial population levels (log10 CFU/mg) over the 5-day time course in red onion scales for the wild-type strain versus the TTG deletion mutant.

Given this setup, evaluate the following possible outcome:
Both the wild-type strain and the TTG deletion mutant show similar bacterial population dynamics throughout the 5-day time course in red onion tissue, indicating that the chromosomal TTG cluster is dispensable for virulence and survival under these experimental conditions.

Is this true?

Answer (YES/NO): YES